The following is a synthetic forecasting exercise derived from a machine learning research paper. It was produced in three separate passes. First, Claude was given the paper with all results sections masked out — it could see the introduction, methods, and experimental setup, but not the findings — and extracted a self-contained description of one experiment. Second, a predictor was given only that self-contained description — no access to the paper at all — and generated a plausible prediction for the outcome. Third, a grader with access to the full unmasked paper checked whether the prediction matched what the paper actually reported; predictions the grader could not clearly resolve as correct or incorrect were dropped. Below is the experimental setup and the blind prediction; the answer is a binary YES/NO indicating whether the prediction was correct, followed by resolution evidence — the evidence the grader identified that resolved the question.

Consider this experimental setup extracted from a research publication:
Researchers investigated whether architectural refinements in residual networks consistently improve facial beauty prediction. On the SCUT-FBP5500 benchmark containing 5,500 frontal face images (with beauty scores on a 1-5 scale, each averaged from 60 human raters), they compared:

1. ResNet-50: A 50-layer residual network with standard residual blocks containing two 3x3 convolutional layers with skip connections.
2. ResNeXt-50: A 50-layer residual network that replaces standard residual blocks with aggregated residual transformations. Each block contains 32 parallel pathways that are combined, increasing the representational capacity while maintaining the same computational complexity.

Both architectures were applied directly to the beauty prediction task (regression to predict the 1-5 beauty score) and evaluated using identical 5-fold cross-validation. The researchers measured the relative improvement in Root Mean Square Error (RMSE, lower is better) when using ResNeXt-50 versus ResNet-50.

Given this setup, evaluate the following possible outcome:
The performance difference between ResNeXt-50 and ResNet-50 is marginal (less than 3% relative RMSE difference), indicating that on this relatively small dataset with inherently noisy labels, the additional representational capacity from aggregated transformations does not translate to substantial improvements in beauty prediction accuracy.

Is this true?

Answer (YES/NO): NO